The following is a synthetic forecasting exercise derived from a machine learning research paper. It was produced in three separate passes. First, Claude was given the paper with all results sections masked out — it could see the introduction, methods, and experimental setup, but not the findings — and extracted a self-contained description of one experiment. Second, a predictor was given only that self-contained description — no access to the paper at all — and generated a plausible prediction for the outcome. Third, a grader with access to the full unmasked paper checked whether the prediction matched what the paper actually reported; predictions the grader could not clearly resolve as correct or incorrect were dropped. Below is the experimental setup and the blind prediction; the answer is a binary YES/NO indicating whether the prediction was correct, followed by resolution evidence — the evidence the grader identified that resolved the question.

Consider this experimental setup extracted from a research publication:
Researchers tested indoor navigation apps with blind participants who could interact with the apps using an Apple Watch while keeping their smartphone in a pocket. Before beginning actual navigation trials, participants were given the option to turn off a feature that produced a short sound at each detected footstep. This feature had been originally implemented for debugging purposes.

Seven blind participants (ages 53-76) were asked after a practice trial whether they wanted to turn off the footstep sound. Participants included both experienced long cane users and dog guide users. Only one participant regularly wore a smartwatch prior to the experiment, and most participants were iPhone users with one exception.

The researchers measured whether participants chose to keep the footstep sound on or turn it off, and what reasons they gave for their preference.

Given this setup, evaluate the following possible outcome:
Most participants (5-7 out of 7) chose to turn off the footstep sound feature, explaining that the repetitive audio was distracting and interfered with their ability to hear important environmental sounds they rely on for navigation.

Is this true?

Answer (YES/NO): NO